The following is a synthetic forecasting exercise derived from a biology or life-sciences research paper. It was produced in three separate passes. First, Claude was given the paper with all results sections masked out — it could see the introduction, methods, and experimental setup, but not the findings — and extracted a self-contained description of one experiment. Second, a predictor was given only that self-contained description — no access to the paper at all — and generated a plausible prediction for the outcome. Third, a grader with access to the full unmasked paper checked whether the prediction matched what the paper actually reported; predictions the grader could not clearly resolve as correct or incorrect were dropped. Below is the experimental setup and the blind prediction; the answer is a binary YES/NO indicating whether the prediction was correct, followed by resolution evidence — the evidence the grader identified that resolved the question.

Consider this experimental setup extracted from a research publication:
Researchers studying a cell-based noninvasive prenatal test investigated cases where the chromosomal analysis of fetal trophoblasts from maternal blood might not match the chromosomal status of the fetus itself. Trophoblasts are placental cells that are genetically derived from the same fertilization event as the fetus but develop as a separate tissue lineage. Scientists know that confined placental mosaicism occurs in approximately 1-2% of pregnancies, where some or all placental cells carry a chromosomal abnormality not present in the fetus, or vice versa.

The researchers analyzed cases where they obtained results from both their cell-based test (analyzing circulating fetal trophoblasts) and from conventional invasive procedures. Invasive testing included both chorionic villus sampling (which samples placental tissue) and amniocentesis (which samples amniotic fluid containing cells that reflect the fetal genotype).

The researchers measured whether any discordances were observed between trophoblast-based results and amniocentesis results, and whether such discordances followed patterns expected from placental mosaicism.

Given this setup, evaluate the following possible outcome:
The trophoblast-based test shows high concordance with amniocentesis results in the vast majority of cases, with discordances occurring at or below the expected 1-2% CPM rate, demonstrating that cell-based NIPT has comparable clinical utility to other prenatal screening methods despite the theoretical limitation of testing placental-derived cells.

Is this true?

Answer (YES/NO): NO